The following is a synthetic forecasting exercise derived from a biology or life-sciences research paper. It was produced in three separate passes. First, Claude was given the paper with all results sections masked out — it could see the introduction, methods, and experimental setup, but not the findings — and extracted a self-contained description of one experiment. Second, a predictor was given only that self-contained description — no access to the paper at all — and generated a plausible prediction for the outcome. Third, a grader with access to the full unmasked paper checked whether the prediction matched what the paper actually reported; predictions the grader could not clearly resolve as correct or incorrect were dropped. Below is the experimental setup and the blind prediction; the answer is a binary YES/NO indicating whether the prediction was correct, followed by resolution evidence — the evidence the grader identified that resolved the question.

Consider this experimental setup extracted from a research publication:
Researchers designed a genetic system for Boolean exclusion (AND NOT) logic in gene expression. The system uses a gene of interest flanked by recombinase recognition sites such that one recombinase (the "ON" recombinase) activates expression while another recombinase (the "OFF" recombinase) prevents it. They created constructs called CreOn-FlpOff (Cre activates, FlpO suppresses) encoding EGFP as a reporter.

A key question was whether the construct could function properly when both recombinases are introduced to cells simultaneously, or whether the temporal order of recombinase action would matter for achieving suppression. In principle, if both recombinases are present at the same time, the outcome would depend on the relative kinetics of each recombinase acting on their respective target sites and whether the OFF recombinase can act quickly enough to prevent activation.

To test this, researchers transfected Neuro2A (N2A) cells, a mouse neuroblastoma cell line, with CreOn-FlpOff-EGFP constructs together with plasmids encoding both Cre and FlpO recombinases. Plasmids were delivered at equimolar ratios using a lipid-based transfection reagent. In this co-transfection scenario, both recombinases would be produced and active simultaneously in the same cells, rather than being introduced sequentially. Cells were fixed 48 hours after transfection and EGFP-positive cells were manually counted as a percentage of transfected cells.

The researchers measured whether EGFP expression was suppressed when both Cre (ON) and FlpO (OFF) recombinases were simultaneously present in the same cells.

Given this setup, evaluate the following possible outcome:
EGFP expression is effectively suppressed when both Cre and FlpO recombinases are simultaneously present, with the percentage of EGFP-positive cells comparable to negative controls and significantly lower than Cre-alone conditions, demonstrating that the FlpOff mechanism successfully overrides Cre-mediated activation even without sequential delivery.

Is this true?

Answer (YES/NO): YES